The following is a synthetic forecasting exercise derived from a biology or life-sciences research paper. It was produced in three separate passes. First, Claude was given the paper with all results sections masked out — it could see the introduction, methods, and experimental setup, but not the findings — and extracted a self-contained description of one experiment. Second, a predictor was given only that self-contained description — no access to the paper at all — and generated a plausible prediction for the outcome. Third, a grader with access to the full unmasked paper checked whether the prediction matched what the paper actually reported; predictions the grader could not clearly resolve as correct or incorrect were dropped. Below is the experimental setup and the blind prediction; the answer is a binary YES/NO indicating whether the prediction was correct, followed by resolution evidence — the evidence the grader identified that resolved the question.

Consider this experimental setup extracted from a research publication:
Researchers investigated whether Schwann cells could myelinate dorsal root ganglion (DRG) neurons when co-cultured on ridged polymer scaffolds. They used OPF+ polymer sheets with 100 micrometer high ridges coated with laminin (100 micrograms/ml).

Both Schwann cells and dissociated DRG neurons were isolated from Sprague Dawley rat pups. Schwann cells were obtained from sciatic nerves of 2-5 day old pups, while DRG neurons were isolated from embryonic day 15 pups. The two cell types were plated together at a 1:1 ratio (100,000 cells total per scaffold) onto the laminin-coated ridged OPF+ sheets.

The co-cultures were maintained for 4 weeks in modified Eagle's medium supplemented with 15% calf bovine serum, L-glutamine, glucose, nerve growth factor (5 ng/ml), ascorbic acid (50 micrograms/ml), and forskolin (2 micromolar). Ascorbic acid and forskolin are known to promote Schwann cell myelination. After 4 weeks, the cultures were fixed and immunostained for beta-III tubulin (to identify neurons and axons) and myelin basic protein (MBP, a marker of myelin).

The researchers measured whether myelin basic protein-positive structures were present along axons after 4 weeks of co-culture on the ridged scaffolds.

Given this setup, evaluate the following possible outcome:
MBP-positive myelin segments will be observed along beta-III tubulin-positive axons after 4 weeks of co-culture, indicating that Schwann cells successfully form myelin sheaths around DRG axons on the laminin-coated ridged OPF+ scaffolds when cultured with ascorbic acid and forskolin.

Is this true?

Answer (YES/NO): YES